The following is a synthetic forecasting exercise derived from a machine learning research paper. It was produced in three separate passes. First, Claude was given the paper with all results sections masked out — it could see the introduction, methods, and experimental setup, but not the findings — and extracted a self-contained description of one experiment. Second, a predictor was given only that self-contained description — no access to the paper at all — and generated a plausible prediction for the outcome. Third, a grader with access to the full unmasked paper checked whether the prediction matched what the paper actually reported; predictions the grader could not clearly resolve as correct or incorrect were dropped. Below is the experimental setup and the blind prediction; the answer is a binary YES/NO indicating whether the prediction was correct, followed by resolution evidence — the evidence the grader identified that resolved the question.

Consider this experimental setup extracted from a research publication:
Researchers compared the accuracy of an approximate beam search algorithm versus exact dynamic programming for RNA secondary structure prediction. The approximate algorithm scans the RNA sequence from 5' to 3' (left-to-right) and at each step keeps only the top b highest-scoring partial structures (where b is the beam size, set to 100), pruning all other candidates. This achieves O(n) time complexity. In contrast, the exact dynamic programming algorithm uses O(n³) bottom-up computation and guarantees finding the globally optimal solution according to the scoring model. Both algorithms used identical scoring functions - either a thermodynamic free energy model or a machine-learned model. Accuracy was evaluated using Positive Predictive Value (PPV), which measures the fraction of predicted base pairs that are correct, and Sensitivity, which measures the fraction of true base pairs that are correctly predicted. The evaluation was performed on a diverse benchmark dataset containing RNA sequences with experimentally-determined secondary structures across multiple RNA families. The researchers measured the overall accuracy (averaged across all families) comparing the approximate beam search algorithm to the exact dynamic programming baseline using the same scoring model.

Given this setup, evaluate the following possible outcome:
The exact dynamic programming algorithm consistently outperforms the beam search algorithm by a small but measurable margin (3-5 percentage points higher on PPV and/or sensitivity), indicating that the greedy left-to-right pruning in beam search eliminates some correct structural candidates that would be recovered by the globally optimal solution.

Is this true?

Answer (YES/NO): NO